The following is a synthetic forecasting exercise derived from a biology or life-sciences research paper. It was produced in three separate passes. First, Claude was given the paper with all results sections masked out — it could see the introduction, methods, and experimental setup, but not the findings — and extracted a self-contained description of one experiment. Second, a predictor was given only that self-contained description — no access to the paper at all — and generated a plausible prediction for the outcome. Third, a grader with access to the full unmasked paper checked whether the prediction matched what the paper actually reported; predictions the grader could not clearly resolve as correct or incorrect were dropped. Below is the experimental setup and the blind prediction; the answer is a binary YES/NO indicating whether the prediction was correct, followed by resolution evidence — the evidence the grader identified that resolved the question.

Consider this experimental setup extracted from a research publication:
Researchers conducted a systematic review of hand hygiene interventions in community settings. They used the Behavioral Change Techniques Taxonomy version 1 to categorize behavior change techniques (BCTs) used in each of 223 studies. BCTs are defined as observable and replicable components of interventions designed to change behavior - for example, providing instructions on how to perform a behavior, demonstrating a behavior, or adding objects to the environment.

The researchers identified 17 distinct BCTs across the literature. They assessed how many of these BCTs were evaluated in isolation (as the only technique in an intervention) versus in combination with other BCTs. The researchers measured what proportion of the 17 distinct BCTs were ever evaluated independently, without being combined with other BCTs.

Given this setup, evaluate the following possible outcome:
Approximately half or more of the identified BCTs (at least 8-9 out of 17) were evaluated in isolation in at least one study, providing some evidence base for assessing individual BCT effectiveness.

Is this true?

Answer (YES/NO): NO